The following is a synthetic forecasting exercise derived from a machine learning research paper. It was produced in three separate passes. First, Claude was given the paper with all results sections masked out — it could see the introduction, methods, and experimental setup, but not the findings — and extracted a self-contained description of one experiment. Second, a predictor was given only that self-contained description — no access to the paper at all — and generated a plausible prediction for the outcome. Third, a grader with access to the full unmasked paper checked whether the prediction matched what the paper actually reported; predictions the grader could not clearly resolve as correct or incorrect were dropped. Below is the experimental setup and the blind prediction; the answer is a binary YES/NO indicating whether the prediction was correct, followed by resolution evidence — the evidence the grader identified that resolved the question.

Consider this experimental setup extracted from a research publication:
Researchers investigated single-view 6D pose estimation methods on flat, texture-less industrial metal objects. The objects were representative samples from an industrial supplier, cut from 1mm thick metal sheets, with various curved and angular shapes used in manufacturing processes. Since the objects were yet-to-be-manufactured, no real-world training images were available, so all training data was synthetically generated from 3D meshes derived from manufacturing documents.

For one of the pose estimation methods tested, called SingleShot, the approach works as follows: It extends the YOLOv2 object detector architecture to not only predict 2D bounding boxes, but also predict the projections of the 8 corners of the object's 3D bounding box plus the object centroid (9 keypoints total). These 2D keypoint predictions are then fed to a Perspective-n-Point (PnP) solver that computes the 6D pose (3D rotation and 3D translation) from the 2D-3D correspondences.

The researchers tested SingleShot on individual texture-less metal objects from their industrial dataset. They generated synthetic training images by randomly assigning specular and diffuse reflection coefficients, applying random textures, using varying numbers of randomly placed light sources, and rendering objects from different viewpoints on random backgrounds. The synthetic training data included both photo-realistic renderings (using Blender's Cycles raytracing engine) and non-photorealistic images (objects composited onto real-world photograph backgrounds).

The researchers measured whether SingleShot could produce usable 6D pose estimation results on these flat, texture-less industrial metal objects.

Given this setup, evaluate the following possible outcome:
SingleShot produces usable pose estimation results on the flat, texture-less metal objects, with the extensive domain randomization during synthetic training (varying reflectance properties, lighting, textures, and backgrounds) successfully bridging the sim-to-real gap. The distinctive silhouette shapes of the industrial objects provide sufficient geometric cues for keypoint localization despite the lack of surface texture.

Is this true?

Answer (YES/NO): NO